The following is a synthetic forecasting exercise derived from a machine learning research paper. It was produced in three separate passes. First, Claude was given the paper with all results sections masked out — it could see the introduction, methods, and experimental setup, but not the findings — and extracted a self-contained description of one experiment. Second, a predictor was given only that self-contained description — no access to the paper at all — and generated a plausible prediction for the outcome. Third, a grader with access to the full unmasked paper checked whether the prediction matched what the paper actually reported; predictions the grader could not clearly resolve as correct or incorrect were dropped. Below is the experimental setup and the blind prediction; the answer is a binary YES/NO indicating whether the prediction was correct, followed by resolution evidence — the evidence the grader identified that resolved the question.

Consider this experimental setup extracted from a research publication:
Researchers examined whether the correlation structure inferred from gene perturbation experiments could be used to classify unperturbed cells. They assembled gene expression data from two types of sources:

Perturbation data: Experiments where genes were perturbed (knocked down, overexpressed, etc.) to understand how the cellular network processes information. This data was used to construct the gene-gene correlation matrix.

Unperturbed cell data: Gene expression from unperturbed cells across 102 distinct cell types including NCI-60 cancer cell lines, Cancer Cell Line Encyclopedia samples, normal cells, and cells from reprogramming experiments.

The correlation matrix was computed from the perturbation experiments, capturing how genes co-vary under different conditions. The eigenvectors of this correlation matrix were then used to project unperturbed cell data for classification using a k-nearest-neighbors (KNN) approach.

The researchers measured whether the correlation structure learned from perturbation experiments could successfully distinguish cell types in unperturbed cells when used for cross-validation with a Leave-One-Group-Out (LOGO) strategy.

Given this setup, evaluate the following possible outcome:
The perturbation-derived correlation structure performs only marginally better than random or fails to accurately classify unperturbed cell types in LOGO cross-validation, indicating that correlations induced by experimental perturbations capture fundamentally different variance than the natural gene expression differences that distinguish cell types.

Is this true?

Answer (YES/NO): NO